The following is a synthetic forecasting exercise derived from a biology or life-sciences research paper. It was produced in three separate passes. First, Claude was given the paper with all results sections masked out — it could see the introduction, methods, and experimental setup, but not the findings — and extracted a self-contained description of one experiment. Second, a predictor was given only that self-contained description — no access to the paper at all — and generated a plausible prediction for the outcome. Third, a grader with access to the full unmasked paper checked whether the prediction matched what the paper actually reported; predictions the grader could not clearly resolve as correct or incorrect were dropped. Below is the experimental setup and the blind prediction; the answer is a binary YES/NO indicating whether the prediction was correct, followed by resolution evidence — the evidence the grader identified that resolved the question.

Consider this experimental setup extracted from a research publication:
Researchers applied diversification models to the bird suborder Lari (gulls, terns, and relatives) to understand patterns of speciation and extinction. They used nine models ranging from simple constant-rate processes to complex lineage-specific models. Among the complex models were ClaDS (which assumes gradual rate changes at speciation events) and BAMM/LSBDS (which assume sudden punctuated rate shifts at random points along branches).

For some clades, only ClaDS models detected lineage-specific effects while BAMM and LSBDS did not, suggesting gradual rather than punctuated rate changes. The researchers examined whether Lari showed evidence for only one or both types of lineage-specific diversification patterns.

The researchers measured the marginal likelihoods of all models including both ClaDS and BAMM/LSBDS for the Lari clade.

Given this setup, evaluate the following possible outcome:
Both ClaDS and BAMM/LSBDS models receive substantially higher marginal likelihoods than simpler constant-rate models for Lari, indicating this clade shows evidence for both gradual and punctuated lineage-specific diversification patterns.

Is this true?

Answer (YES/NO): YES